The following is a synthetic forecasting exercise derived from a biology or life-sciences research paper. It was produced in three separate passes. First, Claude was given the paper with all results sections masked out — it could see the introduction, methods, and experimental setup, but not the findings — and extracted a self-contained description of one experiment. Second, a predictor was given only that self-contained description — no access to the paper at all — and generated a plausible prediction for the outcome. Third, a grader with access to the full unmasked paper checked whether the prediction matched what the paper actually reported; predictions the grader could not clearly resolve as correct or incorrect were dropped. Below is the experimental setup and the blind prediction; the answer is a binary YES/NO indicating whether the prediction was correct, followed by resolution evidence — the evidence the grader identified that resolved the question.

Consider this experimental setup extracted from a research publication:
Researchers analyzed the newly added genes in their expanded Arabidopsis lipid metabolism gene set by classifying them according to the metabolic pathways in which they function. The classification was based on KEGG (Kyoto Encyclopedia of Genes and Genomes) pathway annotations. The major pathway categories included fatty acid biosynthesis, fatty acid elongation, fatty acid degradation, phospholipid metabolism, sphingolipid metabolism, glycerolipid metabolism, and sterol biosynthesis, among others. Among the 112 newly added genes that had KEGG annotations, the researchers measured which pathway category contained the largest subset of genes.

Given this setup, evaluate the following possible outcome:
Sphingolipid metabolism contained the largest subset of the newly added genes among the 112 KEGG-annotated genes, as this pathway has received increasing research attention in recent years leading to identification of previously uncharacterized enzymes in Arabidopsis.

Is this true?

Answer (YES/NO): NO